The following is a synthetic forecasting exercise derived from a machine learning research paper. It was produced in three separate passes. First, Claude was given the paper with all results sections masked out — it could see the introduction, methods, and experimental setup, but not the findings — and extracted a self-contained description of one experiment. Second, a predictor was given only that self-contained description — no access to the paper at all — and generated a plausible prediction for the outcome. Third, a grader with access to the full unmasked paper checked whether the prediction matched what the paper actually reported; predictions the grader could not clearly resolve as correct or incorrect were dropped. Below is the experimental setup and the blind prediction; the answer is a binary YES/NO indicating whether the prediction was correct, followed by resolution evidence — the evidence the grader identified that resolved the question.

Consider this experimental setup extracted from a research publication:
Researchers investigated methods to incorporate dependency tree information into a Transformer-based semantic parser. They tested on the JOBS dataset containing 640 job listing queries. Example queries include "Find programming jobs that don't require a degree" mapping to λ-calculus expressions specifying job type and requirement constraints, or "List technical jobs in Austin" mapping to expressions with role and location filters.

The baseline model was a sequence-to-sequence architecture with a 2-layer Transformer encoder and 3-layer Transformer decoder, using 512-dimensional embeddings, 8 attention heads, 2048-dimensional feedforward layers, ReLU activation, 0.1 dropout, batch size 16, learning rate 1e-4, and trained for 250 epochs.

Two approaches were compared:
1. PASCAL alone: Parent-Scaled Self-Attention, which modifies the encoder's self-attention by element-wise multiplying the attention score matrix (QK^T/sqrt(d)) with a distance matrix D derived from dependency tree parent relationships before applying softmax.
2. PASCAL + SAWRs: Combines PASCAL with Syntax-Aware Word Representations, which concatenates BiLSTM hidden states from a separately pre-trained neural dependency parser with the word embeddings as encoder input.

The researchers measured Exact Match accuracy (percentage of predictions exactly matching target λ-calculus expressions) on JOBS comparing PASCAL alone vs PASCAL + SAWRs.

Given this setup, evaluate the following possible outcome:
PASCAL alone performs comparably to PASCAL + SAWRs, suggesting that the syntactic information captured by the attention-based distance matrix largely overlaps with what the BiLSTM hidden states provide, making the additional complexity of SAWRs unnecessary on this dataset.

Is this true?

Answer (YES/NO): NO